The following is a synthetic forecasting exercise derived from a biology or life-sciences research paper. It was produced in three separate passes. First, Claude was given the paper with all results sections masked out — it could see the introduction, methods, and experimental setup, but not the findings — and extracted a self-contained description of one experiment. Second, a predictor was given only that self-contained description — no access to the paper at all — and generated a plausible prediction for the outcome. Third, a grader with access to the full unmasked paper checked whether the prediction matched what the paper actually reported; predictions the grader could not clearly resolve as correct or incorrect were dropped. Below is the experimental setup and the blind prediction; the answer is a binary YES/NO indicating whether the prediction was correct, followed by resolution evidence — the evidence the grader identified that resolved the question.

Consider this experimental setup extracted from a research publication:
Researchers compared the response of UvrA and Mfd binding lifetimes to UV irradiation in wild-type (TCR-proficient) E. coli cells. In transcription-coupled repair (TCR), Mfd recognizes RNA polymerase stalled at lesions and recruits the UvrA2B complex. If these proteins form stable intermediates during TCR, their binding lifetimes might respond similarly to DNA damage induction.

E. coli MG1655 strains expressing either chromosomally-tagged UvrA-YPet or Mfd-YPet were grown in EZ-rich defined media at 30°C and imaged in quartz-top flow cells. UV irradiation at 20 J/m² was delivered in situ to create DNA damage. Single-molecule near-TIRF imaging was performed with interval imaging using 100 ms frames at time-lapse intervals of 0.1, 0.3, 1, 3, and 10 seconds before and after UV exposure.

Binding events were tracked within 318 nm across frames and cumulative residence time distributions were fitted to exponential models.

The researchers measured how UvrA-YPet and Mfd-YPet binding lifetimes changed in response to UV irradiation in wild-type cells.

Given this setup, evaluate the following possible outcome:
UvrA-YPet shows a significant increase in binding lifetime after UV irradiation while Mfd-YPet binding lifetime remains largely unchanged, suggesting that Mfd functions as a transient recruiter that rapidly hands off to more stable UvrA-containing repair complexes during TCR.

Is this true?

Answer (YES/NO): NO